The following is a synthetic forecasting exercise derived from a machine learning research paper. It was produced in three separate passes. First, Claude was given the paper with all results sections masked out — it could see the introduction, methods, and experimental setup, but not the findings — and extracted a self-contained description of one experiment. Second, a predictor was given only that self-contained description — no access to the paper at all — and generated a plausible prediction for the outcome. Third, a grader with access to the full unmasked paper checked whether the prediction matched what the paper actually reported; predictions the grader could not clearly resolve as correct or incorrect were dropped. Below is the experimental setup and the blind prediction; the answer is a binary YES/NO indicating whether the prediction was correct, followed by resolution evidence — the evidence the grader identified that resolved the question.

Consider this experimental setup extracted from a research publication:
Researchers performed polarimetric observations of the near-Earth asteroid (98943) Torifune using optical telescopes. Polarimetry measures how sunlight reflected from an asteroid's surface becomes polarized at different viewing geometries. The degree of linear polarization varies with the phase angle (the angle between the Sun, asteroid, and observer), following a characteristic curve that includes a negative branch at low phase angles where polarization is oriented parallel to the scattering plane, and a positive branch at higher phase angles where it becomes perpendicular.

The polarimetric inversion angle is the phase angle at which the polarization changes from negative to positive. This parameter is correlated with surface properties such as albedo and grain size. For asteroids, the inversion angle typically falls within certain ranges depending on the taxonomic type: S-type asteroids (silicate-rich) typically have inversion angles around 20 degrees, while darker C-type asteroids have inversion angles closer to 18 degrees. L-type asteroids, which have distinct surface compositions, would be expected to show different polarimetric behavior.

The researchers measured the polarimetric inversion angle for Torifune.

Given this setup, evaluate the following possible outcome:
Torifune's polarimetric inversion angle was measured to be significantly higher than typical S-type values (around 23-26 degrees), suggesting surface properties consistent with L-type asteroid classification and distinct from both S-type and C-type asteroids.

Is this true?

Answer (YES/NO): NO